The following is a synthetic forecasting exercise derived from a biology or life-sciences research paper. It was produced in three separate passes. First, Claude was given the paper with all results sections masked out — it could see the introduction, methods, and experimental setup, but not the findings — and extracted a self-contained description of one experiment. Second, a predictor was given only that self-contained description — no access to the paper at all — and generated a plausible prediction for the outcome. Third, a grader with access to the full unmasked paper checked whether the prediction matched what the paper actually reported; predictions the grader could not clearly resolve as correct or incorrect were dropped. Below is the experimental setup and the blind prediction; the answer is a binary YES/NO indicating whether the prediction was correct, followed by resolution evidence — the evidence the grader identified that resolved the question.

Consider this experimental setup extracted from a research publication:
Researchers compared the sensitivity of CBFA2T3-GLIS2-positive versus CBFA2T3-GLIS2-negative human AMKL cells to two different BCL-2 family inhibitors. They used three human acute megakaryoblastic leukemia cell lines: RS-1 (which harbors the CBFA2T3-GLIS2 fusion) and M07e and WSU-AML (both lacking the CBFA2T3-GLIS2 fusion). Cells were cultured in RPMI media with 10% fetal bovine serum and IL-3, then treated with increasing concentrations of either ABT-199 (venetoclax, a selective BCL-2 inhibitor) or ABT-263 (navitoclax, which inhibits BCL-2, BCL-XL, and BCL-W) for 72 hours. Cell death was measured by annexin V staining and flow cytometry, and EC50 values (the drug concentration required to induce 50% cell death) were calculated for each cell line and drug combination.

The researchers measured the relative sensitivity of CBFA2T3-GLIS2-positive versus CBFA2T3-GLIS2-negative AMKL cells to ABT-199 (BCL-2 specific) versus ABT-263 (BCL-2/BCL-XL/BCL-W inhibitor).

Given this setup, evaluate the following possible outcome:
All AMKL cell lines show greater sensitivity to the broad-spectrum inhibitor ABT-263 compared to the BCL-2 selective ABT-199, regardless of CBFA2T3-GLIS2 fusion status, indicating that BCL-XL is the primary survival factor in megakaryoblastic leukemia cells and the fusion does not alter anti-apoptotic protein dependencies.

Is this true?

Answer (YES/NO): NO